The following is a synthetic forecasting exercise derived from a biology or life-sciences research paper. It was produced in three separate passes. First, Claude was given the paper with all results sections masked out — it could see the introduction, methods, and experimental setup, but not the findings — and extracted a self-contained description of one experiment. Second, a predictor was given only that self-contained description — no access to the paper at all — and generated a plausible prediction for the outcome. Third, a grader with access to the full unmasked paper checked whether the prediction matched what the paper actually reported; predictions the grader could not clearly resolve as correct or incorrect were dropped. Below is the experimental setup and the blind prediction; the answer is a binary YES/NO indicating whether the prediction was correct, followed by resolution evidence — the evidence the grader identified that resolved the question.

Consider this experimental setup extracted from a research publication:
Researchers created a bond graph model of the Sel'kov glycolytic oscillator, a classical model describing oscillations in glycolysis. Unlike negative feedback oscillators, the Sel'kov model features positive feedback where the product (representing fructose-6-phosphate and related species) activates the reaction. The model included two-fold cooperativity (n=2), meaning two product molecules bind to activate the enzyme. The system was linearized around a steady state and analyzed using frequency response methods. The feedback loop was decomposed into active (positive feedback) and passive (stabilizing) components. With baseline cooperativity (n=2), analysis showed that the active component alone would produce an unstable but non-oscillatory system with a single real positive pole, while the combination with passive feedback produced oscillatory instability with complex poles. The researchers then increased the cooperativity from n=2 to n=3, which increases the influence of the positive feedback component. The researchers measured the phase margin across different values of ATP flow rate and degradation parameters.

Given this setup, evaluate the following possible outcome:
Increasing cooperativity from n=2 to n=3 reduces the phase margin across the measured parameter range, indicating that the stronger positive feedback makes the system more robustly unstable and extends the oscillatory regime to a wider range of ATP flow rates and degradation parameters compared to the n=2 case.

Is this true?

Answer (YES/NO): NO